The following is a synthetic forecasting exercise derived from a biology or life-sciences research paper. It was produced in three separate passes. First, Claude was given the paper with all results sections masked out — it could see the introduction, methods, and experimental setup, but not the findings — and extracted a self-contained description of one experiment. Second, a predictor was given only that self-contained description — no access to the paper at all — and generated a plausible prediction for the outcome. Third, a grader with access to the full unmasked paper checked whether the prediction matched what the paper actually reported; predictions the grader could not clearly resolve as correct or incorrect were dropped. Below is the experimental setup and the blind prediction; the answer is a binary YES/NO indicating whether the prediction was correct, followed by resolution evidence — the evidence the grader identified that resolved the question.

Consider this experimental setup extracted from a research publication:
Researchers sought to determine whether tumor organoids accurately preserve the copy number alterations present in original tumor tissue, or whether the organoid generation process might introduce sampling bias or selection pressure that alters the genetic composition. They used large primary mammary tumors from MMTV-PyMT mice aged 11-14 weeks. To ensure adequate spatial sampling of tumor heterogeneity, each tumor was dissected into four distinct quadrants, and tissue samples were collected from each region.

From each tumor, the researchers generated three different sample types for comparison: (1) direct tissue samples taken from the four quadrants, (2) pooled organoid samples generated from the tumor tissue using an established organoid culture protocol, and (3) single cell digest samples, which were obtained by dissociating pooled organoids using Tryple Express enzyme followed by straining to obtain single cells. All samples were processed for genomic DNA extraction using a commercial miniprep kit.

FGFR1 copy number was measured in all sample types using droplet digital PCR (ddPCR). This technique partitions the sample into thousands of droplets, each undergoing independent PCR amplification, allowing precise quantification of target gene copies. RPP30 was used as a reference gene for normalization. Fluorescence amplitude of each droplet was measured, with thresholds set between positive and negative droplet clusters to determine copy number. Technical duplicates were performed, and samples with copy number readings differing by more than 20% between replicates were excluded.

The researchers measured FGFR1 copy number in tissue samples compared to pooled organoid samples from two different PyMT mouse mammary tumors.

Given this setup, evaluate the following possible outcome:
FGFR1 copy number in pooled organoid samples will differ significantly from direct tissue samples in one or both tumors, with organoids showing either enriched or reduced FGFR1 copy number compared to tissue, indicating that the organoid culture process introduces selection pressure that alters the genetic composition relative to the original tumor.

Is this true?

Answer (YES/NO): NO